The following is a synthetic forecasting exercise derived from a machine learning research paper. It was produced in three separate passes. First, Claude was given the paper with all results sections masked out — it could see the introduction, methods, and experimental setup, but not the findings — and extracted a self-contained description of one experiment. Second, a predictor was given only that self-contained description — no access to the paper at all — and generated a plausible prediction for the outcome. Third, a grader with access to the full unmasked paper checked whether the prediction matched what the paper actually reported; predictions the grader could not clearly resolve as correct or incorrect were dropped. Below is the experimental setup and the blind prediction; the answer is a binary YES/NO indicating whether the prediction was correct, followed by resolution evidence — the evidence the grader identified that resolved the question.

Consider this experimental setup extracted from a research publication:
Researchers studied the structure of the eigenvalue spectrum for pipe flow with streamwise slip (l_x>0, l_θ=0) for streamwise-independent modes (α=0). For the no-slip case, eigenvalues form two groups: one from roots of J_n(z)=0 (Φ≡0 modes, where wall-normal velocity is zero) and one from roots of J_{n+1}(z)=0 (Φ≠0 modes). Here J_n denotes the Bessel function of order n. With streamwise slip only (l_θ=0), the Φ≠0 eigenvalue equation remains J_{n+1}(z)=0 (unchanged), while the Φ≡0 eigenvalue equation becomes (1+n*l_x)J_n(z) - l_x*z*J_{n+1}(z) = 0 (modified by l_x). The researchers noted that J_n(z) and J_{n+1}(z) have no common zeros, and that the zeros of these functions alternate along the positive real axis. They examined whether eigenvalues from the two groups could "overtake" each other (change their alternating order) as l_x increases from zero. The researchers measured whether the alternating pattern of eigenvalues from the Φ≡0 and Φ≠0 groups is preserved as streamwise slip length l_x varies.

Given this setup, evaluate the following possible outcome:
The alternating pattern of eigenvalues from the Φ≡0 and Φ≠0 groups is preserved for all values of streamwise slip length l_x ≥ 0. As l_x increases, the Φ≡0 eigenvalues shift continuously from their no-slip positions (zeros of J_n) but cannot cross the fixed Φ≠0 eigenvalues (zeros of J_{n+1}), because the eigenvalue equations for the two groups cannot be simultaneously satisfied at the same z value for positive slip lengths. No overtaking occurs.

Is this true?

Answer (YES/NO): YES